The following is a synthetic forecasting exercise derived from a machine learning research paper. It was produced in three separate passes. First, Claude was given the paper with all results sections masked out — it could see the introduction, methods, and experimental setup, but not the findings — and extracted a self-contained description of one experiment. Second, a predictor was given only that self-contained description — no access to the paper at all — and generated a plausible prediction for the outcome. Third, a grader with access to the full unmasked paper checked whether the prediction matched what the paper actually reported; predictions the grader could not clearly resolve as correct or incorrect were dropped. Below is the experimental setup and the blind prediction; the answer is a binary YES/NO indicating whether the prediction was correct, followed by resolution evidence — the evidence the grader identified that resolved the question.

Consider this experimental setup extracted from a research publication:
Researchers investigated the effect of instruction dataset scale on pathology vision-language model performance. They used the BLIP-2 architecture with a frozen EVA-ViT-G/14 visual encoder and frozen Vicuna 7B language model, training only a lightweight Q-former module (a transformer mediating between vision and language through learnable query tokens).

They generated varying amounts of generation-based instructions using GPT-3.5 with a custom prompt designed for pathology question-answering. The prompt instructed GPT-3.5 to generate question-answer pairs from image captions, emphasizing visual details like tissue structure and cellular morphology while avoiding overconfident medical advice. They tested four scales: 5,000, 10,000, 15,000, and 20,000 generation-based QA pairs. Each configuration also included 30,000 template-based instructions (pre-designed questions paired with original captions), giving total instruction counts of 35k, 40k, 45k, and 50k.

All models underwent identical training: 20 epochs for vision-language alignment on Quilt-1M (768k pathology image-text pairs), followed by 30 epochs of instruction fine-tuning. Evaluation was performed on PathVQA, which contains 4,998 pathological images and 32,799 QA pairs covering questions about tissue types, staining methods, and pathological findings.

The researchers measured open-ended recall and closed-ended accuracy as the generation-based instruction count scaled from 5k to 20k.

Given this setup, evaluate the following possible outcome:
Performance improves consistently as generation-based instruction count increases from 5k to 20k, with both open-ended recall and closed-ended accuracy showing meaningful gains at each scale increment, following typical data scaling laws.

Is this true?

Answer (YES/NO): NO